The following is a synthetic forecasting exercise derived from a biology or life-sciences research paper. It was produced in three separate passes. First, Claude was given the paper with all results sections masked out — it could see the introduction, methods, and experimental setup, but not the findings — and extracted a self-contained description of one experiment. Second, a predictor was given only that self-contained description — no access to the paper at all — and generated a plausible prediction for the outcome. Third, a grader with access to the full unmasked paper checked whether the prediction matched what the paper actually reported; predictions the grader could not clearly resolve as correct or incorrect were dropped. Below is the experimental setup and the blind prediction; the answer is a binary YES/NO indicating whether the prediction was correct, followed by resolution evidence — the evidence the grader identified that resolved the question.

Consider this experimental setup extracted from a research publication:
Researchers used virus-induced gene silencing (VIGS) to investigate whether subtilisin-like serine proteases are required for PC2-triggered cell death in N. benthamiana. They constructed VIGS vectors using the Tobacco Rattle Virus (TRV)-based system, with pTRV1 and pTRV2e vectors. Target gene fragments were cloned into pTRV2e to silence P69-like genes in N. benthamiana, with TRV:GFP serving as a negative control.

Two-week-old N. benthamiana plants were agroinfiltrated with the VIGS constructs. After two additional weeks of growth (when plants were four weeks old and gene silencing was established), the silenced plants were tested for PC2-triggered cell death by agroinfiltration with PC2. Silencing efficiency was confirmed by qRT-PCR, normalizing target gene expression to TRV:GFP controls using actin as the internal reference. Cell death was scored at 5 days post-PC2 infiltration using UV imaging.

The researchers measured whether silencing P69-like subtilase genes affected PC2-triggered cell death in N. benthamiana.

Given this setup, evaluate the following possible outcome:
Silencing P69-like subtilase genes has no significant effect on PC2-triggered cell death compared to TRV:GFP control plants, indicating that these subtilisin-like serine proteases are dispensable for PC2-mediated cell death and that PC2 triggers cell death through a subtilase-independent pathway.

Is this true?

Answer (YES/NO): NO